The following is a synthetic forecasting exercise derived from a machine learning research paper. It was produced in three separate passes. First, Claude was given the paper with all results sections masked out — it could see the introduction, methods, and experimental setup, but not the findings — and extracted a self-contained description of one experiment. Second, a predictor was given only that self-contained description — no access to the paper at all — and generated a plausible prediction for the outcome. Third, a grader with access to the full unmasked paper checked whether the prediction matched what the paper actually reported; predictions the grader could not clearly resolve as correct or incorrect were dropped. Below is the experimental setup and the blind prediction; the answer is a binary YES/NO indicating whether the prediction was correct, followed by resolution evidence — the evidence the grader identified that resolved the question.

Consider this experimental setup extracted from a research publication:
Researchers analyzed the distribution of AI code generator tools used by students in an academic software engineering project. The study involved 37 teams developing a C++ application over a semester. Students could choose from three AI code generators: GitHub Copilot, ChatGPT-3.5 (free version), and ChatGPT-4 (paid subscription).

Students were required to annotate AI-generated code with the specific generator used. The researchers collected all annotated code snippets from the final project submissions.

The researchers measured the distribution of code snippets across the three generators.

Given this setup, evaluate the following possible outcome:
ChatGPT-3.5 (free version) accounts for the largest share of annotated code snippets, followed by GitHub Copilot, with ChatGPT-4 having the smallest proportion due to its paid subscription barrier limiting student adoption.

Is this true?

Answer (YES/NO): YES